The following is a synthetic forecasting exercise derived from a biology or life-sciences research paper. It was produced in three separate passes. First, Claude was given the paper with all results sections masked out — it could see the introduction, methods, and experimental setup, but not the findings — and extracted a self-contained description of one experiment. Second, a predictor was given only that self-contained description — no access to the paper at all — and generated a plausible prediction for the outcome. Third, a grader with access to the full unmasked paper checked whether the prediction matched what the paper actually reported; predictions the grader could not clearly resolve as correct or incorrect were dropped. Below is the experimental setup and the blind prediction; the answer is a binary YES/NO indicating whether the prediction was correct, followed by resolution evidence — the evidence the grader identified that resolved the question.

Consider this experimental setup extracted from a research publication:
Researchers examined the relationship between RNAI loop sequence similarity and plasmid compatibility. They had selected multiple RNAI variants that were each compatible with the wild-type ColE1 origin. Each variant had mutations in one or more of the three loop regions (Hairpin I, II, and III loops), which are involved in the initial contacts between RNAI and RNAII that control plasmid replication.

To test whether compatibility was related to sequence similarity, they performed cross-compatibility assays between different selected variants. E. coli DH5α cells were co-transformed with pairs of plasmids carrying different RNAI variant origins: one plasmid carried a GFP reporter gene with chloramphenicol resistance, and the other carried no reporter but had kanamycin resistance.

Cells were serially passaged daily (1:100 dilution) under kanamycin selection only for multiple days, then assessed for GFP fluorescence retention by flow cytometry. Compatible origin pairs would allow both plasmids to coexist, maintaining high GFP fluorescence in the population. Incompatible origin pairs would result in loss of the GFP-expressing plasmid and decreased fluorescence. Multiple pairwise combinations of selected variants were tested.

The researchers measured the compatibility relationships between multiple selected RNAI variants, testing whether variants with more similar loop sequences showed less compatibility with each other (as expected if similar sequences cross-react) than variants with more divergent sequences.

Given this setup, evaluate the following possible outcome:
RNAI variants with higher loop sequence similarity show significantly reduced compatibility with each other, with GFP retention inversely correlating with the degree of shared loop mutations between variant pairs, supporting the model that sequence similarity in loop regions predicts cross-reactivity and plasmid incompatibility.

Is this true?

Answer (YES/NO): NO